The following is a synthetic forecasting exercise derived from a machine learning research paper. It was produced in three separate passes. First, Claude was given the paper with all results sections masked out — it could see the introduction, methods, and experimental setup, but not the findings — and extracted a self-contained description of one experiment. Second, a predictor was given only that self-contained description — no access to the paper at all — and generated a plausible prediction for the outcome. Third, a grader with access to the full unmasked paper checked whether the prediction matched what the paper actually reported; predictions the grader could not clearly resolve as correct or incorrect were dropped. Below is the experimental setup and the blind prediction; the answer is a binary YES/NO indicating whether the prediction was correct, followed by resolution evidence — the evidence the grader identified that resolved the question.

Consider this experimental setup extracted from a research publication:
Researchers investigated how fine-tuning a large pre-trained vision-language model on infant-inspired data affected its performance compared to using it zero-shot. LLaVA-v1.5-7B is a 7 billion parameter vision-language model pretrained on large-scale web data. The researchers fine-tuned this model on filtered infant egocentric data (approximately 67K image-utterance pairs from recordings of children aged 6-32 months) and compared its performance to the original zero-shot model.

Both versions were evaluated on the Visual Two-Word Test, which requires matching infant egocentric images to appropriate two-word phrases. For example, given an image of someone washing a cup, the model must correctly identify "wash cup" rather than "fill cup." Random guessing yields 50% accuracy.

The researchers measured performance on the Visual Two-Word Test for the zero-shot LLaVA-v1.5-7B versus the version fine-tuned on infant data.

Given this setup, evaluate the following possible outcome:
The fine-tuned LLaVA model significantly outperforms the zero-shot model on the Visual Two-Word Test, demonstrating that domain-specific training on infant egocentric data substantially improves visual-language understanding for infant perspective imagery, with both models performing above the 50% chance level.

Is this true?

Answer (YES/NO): NO